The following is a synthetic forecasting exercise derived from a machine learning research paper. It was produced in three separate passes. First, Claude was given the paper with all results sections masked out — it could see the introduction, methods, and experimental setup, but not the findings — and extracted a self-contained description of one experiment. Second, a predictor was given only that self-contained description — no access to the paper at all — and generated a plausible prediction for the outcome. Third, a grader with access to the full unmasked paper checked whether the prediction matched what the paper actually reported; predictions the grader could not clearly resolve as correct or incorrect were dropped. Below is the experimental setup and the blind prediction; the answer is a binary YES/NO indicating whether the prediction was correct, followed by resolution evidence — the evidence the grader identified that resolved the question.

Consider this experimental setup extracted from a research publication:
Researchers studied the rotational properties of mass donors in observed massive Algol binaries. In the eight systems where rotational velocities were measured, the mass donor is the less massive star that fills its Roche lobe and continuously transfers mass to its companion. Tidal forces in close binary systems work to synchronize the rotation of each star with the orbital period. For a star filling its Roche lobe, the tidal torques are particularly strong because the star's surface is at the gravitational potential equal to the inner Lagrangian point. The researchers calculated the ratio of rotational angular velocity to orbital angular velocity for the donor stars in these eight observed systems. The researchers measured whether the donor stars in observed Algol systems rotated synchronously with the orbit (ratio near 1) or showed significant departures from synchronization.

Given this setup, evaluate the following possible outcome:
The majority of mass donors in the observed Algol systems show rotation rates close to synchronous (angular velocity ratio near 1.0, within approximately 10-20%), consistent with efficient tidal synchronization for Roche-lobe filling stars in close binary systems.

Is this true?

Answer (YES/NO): NO